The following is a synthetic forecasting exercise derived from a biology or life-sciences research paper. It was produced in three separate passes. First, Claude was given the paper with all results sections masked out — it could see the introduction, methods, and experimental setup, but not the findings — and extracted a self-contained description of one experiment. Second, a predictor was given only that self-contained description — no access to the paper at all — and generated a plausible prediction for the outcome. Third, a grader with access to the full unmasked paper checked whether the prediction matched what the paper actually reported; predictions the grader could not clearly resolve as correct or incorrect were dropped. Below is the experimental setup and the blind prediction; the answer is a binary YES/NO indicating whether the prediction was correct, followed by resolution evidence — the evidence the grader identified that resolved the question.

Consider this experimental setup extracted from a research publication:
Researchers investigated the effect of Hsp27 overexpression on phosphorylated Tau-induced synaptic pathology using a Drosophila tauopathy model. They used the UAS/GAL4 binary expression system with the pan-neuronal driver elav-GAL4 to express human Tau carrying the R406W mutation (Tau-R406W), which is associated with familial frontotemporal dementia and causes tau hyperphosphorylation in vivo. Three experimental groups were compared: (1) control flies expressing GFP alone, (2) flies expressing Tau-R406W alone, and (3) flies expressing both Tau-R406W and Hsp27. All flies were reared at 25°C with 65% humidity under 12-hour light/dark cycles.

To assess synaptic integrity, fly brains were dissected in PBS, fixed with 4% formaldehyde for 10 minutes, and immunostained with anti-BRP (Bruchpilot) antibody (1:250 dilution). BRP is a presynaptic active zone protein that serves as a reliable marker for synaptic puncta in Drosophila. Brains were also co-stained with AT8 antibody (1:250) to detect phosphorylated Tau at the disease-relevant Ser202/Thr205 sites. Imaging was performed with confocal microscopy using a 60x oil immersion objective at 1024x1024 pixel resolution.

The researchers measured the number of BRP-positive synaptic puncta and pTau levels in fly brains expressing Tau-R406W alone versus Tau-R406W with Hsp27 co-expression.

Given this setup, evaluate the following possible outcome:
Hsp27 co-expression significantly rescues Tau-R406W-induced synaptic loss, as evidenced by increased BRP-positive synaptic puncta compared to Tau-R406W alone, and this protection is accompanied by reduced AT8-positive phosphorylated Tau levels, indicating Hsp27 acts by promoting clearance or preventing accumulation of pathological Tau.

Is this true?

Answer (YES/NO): YES